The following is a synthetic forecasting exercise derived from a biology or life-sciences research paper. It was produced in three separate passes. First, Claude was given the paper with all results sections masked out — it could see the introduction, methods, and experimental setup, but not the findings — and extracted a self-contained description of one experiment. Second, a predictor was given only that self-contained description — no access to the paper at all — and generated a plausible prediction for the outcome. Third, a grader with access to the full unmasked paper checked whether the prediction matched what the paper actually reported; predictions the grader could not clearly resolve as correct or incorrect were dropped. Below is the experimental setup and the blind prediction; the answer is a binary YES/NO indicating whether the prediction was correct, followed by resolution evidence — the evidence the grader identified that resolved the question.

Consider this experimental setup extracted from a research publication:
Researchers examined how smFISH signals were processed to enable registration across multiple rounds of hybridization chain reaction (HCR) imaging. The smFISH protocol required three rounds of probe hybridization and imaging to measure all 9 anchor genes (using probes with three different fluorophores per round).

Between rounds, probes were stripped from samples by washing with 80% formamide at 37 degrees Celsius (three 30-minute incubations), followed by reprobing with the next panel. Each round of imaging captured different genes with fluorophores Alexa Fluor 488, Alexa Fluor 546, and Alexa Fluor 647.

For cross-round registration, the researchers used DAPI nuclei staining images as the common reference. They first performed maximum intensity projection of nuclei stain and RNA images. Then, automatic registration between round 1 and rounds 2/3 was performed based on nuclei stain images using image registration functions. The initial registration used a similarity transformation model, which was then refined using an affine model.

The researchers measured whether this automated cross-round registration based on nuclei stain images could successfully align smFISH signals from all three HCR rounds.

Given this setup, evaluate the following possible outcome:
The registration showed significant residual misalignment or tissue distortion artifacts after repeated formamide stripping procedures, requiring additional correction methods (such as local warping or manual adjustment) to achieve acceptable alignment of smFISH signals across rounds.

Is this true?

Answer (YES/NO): NO